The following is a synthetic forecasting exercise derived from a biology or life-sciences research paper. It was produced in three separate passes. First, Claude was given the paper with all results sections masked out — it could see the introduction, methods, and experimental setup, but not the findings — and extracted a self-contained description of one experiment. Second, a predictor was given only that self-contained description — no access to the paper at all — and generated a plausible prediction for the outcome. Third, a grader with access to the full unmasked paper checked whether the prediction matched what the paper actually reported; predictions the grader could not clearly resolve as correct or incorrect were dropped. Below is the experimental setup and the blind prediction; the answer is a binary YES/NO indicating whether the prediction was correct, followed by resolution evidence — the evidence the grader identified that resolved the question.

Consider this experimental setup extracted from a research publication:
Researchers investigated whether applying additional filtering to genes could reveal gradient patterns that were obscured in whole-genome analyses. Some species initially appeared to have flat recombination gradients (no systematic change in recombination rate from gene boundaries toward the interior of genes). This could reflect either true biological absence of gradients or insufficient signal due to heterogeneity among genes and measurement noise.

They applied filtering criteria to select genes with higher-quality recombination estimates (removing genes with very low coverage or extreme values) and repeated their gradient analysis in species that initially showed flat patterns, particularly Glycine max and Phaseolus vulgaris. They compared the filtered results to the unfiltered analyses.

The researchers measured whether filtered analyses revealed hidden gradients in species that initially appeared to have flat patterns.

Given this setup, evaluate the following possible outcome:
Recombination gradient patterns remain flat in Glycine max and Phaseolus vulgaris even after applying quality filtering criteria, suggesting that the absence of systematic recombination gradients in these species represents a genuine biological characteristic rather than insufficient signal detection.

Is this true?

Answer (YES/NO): NO